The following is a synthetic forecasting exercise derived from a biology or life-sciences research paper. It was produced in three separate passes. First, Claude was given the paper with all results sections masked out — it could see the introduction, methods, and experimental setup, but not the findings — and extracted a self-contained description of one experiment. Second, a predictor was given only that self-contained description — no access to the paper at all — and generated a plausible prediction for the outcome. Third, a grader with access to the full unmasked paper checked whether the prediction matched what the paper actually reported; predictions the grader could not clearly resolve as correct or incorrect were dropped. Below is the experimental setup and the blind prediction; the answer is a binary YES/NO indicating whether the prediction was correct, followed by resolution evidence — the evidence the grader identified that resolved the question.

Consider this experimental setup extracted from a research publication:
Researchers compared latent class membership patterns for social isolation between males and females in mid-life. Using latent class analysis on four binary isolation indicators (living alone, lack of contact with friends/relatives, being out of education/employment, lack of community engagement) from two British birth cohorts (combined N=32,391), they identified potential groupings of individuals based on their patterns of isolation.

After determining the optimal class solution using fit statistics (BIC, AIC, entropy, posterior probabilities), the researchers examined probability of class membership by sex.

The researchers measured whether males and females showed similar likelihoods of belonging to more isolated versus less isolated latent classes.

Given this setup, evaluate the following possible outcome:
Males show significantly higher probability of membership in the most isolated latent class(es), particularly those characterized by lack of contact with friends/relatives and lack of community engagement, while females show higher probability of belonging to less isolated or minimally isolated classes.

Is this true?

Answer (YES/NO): NO